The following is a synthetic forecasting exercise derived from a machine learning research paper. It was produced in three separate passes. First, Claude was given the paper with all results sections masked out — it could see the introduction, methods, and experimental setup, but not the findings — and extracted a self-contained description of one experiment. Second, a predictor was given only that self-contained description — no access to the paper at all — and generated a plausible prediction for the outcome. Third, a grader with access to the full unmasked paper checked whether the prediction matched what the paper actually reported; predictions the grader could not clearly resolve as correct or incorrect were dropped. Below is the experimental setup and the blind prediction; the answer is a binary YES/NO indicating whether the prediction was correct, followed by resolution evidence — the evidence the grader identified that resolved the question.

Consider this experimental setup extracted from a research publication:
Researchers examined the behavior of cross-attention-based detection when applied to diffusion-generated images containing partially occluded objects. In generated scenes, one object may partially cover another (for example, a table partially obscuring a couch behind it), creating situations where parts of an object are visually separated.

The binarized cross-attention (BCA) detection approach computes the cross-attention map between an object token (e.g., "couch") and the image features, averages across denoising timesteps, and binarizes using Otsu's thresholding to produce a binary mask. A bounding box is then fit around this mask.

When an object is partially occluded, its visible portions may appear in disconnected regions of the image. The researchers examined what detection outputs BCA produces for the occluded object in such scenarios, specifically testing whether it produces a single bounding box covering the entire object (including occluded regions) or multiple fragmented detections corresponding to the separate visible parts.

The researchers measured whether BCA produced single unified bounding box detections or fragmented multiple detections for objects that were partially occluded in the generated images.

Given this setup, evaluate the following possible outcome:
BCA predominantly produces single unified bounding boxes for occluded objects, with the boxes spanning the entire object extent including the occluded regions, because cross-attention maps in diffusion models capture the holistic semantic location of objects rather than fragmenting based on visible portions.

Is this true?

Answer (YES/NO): NO